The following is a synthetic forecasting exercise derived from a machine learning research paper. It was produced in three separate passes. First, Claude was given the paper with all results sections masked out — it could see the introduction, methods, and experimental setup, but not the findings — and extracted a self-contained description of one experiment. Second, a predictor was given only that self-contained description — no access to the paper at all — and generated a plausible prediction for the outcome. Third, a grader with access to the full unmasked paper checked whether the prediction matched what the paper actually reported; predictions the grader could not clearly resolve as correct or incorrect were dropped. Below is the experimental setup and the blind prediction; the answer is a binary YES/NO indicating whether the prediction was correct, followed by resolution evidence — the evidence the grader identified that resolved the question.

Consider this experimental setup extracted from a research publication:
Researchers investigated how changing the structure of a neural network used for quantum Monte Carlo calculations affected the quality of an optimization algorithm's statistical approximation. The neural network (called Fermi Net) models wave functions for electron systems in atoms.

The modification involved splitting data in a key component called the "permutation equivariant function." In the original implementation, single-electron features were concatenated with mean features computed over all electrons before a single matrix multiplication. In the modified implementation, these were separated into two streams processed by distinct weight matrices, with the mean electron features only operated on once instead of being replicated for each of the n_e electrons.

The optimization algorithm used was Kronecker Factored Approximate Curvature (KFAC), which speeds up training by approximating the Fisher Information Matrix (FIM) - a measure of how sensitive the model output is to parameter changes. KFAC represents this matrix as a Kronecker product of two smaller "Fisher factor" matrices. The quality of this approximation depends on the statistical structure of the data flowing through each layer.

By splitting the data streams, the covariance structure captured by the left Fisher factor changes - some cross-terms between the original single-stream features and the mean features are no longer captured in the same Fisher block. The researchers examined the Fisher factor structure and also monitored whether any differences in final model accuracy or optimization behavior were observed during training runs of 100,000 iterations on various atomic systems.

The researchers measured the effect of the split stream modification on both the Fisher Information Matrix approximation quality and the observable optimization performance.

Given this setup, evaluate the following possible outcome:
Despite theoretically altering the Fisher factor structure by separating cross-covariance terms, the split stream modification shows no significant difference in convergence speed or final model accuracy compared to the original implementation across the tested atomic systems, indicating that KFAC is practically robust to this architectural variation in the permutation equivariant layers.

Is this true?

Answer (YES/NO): YES